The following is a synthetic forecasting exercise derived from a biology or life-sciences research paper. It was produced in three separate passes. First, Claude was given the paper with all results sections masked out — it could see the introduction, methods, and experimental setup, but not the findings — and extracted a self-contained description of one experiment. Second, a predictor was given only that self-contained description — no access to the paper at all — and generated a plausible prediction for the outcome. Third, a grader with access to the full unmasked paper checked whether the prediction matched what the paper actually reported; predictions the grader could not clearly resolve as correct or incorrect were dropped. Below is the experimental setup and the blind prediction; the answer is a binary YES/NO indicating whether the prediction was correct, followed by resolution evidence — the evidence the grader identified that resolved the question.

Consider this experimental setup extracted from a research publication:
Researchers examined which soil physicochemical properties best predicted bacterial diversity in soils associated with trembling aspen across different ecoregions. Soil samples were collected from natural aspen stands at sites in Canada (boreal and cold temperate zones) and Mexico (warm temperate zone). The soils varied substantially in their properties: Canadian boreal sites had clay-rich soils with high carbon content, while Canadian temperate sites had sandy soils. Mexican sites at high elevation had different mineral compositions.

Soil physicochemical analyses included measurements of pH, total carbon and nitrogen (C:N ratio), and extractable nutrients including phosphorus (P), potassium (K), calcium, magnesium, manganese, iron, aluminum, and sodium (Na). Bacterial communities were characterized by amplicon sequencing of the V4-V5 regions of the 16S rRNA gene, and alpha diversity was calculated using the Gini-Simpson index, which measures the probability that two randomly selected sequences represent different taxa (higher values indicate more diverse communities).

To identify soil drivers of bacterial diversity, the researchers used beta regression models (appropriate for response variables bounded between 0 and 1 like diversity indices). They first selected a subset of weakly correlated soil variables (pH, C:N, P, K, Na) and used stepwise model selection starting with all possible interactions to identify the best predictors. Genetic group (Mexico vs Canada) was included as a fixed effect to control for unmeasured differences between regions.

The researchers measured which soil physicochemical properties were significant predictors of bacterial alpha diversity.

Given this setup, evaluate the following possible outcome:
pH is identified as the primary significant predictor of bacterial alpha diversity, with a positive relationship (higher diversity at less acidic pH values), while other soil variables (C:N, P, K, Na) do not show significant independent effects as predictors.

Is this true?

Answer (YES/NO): NO